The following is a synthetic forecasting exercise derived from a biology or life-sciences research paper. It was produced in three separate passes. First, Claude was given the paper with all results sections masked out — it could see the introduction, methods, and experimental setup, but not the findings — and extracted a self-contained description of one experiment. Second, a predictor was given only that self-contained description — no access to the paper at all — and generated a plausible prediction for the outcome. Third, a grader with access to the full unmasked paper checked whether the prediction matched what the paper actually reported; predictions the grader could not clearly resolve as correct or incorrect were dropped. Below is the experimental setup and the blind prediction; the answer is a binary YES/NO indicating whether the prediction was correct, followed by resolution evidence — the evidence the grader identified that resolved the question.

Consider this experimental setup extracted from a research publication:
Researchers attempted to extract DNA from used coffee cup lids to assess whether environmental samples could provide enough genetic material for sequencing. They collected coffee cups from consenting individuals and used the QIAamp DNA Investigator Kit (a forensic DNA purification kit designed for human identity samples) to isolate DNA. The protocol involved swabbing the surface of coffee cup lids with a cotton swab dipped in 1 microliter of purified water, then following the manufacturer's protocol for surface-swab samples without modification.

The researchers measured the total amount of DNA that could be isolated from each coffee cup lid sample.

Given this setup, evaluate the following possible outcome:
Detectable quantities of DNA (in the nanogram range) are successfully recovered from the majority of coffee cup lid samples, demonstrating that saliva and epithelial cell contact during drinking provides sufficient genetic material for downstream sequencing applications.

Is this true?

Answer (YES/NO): YES